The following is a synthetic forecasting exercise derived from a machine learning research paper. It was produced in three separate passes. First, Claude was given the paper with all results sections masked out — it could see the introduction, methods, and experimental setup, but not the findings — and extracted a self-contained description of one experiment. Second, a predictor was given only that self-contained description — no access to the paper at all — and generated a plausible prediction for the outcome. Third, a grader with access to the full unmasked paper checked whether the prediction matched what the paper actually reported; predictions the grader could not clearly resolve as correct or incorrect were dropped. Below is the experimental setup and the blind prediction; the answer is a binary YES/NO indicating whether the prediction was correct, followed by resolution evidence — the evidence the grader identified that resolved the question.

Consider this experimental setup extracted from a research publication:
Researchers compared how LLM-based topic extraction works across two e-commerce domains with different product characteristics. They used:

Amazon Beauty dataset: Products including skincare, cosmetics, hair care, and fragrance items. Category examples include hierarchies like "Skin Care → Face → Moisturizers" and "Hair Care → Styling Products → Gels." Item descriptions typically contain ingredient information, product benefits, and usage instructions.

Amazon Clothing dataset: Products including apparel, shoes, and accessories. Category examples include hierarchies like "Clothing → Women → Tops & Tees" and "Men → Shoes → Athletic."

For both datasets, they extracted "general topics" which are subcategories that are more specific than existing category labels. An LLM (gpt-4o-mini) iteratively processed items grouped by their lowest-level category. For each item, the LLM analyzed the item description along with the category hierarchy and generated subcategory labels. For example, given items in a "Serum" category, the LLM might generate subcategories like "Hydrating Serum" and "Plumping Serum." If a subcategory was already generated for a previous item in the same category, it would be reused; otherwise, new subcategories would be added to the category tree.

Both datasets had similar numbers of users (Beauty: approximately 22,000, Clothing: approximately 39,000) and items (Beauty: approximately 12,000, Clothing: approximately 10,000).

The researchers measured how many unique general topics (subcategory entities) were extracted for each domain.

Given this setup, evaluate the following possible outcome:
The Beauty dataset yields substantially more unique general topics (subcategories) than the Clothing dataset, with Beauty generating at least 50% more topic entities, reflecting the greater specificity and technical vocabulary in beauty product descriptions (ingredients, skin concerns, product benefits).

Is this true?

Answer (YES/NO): YES